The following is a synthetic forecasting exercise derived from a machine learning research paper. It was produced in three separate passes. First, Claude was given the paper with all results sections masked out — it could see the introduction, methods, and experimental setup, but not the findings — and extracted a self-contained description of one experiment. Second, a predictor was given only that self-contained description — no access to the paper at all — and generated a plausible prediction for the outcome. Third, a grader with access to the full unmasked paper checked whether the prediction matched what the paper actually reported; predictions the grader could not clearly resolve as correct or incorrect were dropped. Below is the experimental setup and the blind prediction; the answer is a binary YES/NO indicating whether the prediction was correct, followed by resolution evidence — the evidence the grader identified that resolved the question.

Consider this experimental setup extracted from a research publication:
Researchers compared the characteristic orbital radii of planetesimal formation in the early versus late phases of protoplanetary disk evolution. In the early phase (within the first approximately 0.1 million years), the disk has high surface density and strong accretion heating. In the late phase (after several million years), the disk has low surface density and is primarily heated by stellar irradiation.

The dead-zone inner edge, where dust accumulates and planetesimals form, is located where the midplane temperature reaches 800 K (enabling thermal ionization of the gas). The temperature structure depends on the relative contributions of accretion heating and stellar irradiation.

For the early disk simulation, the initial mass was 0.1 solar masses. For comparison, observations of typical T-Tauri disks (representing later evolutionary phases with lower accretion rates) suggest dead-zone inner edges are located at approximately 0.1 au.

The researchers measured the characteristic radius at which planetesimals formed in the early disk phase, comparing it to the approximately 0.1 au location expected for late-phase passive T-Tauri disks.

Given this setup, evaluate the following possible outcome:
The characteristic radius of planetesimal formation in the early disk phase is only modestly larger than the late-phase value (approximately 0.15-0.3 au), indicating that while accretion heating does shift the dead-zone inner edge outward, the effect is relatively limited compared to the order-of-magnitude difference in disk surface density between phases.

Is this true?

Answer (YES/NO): NO